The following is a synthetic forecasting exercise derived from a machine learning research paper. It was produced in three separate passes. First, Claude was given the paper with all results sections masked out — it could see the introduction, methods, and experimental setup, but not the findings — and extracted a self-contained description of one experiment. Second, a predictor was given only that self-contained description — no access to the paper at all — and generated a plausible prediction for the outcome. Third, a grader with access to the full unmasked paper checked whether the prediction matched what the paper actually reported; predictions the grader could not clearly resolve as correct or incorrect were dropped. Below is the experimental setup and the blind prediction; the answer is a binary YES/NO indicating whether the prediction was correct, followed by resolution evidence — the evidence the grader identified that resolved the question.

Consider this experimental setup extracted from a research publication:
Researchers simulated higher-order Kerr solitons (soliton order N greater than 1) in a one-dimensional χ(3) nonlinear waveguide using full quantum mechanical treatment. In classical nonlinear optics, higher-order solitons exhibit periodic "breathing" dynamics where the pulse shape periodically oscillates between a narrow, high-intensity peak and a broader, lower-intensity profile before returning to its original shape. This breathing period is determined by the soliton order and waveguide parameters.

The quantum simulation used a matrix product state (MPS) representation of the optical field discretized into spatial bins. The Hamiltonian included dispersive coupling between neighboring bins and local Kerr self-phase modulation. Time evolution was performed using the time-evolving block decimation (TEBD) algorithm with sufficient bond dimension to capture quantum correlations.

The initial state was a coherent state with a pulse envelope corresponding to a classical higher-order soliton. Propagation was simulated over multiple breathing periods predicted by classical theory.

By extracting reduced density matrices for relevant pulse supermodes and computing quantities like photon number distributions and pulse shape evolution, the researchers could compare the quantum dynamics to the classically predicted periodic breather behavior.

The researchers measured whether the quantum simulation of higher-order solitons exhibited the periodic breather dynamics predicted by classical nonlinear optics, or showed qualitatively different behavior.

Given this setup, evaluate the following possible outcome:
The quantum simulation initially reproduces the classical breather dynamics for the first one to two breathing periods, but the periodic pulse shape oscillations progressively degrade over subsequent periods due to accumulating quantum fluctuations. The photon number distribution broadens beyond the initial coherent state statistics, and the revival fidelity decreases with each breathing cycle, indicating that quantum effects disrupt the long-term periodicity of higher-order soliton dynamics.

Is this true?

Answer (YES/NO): NO